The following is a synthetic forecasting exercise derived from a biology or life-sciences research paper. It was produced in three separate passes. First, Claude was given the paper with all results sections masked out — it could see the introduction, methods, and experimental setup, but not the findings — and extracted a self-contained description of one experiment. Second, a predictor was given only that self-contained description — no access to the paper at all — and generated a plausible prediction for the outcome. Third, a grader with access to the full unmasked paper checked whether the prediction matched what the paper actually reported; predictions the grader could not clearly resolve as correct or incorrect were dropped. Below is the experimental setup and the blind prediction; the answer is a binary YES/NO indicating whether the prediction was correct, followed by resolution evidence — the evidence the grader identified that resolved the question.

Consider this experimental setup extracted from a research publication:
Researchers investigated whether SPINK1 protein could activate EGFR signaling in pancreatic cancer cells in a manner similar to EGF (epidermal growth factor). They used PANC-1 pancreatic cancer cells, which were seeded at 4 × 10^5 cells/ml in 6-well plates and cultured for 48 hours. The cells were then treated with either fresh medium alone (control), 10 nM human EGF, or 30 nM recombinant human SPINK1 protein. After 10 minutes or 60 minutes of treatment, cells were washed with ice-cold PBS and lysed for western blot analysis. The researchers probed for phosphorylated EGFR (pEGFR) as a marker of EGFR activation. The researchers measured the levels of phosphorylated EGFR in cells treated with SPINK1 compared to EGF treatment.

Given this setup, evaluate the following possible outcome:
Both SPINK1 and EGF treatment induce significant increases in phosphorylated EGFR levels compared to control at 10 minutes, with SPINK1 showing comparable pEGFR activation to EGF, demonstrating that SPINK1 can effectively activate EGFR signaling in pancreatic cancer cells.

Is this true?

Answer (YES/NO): NO